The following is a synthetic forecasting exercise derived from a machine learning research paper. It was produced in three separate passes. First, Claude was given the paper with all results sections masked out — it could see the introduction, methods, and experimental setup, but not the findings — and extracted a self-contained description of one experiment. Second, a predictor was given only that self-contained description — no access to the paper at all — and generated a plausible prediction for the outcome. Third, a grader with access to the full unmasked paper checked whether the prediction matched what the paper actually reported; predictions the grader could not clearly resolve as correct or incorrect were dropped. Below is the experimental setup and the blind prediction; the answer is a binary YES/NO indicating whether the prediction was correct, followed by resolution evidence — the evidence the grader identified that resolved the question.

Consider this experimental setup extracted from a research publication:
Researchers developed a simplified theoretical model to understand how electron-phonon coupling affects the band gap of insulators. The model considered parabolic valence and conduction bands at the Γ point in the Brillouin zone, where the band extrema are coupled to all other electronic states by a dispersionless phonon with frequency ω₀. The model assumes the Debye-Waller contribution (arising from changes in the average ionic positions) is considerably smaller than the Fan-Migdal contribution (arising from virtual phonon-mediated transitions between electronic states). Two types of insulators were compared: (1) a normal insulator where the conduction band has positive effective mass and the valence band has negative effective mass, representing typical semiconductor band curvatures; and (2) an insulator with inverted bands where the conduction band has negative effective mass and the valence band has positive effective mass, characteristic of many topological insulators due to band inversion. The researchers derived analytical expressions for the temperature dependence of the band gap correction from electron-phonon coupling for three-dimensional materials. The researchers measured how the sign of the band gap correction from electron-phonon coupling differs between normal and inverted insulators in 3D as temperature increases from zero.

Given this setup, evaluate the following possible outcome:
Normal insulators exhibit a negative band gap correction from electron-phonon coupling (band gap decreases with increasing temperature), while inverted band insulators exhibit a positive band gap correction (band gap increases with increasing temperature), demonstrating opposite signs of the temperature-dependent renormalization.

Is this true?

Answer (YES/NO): YES